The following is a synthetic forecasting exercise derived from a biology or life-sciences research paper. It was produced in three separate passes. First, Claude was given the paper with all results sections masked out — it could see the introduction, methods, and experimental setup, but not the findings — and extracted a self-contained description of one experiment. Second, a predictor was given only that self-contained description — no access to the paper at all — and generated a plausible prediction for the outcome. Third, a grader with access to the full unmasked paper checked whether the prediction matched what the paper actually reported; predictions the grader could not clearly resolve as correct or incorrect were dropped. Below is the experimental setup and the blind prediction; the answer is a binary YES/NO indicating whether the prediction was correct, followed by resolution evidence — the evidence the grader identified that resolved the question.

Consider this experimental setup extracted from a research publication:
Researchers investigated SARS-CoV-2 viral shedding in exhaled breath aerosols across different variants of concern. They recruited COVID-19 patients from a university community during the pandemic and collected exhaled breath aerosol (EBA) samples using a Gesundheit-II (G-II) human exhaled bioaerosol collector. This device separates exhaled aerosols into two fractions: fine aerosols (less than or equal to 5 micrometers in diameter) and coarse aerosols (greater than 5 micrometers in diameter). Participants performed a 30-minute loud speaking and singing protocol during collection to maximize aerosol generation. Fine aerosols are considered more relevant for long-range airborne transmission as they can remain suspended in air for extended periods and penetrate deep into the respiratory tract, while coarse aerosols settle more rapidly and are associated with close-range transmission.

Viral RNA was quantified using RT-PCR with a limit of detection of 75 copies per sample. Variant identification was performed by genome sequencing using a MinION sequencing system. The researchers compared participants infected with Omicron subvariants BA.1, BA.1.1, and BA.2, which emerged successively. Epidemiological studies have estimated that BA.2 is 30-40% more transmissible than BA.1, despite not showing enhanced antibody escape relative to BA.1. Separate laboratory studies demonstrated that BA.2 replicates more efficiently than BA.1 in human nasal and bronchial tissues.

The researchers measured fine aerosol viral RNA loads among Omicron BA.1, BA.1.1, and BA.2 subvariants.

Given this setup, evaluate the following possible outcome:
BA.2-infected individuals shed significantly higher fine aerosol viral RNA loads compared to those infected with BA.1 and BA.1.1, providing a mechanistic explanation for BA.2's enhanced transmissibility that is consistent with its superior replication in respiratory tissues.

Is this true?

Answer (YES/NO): NO